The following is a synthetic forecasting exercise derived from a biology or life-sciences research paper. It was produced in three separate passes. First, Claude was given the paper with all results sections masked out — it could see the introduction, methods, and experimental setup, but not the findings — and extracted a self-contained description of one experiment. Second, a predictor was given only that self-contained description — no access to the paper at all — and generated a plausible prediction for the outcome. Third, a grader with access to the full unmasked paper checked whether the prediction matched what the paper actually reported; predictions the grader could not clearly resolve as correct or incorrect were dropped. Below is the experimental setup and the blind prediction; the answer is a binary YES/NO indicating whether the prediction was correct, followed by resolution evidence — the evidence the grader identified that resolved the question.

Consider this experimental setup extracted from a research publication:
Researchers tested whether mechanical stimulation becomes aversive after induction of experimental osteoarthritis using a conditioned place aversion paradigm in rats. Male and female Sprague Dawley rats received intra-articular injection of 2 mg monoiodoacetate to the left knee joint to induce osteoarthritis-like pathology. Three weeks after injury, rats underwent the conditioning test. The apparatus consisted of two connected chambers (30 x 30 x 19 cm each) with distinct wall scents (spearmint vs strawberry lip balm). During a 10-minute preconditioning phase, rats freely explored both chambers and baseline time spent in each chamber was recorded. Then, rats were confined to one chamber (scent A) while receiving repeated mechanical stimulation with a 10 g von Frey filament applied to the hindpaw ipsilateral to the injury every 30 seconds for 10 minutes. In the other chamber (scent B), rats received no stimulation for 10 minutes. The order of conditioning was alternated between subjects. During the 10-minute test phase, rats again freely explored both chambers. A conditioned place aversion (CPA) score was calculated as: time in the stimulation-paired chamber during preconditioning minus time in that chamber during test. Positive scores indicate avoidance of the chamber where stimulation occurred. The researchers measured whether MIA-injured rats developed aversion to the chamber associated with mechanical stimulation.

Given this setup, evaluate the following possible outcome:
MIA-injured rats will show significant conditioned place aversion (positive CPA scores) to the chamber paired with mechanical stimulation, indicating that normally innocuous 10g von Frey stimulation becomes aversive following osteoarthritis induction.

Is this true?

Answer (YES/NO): YES